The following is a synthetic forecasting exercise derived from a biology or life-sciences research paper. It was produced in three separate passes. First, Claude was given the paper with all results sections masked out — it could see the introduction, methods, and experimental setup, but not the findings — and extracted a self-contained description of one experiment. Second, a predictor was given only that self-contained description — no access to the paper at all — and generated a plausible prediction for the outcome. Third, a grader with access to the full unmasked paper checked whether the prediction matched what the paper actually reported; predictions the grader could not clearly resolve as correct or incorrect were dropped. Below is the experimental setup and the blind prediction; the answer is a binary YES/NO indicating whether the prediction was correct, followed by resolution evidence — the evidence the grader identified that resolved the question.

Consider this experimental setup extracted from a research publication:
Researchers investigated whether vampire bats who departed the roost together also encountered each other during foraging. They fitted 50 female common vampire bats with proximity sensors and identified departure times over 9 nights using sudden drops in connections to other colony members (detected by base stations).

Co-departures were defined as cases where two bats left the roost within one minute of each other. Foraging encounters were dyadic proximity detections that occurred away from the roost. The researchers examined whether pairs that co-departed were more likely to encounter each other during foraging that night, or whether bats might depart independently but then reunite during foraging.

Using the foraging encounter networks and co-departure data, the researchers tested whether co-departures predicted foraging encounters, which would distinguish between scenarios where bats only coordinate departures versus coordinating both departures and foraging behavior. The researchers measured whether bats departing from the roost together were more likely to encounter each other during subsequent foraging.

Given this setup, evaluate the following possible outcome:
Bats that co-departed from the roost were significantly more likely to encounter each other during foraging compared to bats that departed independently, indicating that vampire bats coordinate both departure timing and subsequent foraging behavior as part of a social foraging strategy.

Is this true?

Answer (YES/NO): NO